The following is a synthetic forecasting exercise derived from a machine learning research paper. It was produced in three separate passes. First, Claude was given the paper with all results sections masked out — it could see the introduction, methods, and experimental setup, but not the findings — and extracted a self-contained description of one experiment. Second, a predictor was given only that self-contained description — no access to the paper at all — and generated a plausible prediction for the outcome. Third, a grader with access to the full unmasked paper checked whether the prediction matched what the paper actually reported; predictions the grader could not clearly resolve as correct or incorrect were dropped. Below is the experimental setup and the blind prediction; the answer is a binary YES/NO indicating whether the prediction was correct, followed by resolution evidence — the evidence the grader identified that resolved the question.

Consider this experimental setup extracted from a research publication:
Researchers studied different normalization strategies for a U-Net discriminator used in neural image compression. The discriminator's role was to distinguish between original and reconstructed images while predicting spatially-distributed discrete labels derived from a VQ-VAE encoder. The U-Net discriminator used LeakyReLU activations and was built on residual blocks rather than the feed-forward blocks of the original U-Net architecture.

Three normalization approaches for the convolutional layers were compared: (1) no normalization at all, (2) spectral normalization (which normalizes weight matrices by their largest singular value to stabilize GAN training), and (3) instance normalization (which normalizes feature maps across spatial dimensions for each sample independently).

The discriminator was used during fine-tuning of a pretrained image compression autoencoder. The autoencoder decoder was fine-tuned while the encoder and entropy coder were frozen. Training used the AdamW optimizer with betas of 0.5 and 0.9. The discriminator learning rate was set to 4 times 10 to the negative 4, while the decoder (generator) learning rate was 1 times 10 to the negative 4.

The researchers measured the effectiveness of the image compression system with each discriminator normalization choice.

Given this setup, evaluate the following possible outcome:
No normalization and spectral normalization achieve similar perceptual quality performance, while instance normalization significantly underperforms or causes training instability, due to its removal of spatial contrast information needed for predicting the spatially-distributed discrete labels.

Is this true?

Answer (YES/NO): NO